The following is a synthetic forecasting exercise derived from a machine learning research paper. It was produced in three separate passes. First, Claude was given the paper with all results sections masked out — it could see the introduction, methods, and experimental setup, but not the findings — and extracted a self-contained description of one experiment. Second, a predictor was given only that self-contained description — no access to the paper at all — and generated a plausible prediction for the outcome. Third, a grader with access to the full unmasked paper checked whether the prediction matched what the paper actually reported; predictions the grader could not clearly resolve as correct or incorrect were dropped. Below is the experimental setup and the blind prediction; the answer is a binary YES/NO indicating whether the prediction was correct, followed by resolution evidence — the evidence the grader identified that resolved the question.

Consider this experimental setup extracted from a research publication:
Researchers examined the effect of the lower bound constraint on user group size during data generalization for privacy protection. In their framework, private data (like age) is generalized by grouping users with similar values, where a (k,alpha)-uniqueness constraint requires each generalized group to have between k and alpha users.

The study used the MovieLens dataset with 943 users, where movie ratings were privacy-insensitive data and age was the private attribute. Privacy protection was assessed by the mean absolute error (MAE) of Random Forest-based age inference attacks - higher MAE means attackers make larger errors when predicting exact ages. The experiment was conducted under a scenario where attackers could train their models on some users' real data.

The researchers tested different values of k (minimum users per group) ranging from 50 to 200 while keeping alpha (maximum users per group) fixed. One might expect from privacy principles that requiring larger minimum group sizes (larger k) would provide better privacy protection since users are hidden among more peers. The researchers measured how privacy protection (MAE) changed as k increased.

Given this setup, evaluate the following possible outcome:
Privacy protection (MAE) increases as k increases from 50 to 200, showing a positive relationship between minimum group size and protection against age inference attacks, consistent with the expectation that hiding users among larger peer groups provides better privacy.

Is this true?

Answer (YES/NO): NO